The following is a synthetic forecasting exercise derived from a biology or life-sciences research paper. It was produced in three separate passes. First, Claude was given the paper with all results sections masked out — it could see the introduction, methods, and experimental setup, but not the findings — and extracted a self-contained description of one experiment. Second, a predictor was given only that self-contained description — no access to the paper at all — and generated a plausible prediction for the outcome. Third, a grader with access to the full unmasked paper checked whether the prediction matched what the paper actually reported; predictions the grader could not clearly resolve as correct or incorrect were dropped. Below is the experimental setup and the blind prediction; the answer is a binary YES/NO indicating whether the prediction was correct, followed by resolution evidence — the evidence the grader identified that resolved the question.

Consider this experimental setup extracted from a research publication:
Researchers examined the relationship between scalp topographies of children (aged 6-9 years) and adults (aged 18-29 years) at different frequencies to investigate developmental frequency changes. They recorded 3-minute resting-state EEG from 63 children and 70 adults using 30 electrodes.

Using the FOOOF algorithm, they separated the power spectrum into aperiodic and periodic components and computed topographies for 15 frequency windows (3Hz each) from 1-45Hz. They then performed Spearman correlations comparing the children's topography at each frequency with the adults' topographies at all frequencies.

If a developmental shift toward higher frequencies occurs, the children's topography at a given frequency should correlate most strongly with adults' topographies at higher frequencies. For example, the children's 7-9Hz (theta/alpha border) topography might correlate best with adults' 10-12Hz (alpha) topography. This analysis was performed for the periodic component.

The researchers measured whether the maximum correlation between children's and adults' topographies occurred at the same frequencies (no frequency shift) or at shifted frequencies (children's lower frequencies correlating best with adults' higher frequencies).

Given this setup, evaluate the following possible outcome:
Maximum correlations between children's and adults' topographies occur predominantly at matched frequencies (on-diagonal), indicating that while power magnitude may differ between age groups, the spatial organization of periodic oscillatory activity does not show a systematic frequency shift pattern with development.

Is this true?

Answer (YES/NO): NO